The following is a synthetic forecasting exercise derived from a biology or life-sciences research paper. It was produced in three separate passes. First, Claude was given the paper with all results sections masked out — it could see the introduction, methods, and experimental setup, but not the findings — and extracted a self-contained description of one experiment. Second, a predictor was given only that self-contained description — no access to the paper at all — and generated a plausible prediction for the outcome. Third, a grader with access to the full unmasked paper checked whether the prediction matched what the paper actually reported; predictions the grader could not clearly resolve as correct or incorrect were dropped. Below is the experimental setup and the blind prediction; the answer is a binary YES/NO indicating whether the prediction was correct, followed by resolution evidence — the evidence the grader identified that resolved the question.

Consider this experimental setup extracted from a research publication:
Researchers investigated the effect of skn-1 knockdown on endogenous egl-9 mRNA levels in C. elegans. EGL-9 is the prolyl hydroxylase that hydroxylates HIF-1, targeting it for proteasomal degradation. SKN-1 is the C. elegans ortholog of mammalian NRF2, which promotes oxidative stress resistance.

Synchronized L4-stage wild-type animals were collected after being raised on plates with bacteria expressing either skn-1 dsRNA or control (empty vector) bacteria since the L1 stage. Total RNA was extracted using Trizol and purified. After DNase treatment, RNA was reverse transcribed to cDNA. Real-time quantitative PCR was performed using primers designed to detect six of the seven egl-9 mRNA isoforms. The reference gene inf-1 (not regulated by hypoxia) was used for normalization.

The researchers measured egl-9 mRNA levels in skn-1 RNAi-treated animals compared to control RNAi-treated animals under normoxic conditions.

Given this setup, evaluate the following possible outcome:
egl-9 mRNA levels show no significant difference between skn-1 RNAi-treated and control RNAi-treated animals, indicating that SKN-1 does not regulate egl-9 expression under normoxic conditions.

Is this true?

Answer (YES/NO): NO